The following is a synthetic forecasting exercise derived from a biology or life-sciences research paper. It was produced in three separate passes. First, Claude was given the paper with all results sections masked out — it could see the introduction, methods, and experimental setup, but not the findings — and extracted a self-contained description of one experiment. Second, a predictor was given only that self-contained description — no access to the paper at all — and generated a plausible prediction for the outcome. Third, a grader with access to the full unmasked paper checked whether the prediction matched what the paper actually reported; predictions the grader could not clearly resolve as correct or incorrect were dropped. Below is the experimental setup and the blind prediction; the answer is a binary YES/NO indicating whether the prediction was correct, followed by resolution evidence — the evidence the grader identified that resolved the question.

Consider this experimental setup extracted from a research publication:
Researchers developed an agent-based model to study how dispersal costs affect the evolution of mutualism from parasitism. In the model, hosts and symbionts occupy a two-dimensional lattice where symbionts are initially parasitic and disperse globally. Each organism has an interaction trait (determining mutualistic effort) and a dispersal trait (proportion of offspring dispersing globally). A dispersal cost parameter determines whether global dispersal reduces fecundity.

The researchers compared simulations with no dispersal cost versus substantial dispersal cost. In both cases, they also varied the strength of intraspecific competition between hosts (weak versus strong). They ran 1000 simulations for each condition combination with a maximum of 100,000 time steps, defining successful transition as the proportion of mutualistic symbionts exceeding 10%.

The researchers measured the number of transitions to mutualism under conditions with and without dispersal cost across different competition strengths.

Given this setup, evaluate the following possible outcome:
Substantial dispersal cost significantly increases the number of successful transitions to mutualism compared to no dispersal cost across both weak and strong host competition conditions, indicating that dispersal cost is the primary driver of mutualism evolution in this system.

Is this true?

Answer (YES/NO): NO